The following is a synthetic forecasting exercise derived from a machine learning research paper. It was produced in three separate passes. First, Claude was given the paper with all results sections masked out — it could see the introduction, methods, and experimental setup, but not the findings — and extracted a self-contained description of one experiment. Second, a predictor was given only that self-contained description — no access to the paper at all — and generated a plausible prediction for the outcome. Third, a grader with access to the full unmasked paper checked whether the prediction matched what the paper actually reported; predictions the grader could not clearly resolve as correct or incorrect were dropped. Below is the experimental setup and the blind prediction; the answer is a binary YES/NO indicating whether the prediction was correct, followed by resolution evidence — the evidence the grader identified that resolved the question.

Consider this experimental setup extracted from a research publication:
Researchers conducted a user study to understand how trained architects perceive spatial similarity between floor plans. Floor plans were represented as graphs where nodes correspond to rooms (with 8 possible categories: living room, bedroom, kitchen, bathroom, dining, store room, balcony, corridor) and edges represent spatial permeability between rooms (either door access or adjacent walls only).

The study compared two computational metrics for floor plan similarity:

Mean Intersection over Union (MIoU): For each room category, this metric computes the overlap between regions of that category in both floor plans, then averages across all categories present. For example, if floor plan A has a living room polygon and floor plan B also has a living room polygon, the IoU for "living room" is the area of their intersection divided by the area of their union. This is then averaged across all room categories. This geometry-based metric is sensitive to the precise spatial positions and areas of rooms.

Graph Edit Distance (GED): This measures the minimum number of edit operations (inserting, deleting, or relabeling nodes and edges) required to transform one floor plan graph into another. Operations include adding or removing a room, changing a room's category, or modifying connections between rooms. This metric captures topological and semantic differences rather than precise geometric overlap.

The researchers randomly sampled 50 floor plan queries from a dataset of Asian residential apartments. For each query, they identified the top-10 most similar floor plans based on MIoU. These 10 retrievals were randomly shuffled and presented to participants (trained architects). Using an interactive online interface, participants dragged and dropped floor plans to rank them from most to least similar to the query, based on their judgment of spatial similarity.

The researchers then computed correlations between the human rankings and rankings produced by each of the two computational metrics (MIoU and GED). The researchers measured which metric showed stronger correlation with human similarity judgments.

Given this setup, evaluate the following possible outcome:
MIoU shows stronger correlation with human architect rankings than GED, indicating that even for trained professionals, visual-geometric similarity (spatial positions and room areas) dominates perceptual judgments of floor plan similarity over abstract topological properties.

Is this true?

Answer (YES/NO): NO